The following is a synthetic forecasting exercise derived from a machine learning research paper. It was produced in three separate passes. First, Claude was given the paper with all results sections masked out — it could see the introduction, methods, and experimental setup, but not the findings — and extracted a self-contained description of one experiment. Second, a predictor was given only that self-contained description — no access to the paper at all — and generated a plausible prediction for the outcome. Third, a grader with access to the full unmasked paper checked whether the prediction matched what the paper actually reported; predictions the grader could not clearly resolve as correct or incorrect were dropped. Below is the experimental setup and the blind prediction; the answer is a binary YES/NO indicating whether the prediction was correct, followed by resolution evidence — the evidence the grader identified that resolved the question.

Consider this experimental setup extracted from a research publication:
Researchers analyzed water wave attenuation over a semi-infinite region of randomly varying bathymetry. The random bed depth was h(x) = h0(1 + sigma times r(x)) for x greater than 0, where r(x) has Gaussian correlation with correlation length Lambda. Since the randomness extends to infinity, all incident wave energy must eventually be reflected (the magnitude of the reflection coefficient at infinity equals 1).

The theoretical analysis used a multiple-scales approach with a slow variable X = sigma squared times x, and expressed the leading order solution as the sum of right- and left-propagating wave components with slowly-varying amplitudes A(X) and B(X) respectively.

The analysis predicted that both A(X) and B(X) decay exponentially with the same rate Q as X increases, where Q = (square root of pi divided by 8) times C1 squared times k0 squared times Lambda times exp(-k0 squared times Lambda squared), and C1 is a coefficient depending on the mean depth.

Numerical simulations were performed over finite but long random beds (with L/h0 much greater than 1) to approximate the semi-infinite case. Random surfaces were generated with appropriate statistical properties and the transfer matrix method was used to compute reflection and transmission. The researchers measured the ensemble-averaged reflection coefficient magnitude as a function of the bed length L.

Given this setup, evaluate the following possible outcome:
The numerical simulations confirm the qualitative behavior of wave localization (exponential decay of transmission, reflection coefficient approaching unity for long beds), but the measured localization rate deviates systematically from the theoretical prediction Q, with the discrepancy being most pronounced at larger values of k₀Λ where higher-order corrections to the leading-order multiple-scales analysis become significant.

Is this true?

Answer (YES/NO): NO